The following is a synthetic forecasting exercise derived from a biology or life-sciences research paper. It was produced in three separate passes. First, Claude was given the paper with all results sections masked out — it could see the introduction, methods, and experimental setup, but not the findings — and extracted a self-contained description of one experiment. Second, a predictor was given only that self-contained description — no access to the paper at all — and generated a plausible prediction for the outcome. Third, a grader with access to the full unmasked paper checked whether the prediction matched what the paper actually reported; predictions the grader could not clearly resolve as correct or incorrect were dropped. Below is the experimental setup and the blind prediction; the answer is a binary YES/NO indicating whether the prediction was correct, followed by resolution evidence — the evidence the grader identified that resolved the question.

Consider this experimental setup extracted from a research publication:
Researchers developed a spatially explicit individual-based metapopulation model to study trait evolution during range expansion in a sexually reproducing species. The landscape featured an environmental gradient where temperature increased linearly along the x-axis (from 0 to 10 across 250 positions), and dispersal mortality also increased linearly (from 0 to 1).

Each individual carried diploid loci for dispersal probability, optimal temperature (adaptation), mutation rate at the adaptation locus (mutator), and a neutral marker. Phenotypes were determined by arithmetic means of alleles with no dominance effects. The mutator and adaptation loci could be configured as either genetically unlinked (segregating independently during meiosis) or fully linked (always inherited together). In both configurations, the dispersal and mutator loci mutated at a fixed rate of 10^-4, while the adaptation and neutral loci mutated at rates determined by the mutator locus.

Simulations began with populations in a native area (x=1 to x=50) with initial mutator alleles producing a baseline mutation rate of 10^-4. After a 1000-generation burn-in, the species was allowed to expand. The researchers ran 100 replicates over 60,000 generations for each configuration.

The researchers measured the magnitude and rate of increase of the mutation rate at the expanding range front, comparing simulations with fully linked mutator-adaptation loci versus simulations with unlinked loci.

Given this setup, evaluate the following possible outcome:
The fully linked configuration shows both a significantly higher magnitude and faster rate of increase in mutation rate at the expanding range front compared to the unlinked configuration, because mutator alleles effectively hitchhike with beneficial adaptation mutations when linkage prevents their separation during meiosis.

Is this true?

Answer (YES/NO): YES